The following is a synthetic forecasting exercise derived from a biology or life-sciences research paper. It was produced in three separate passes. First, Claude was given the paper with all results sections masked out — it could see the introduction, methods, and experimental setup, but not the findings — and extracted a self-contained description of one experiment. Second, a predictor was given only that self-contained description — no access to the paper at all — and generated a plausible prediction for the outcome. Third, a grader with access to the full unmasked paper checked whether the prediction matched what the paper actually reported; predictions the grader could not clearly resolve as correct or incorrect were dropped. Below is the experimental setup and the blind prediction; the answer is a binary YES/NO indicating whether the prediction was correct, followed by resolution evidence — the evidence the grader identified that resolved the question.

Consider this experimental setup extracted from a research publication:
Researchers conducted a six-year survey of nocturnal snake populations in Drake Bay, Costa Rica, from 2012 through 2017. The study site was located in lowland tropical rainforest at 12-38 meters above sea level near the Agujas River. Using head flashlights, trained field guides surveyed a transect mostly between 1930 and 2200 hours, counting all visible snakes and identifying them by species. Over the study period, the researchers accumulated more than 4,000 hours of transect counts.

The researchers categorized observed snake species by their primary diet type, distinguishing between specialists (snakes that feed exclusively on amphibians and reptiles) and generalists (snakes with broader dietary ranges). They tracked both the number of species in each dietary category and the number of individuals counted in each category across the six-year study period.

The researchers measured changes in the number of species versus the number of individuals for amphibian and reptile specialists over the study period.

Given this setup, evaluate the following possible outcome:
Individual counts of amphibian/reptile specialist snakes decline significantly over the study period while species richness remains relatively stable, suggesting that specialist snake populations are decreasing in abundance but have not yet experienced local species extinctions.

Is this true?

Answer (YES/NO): YES